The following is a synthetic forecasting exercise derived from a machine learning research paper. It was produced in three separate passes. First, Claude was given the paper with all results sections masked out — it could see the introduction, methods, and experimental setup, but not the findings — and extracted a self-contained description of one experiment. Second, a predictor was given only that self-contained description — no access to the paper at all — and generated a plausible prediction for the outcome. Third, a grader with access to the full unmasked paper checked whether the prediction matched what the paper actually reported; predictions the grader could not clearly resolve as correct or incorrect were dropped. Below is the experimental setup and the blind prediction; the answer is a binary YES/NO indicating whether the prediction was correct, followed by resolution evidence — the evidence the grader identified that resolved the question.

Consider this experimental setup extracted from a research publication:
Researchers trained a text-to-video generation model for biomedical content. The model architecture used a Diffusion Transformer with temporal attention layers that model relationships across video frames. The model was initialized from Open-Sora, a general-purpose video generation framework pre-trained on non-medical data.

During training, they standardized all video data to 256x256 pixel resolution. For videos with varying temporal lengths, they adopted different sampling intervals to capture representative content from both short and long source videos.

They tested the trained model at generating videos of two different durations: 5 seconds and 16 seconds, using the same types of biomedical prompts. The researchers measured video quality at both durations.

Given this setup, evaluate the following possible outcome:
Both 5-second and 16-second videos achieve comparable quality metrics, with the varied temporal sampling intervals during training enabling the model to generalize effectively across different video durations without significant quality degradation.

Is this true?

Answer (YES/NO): NO